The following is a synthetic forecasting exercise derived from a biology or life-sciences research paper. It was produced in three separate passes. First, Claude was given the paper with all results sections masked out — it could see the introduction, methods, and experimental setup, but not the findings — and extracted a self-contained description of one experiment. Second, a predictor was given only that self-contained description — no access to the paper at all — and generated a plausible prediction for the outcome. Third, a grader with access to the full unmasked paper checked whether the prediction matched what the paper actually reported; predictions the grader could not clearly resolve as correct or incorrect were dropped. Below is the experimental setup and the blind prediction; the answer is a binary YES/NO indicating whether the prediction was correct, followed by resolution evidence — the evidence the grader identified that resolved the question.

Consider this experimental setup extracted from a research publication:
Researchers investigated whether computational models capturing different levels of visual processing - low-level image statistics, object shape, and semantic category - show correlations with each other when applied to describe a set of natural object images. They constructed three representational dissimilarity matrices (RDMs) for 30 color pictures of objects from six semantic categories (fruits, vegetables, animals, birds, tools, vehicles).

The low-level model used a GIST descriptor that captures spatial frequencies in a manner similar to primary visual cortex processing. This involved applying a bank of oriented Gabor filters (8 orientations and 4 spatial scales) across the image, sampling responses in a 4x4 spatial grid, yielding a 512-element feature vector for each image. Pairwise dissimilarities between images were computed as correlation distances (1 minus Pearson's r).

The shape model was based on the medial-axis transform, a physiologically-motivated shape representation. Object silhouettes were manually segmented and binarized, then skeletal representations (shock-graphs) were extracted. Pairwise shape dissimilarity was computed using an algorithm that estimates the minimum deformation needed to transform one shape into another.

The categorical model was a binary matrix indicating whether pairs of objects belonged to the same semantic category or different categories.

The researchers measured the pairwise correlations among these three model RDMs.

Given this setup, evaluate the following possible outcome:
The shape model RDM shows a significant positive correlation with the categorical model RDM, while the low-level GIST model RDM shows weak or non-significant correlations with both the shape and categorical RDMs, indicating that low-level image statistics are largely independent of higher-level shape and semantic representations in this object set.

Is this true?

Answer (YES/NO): NO